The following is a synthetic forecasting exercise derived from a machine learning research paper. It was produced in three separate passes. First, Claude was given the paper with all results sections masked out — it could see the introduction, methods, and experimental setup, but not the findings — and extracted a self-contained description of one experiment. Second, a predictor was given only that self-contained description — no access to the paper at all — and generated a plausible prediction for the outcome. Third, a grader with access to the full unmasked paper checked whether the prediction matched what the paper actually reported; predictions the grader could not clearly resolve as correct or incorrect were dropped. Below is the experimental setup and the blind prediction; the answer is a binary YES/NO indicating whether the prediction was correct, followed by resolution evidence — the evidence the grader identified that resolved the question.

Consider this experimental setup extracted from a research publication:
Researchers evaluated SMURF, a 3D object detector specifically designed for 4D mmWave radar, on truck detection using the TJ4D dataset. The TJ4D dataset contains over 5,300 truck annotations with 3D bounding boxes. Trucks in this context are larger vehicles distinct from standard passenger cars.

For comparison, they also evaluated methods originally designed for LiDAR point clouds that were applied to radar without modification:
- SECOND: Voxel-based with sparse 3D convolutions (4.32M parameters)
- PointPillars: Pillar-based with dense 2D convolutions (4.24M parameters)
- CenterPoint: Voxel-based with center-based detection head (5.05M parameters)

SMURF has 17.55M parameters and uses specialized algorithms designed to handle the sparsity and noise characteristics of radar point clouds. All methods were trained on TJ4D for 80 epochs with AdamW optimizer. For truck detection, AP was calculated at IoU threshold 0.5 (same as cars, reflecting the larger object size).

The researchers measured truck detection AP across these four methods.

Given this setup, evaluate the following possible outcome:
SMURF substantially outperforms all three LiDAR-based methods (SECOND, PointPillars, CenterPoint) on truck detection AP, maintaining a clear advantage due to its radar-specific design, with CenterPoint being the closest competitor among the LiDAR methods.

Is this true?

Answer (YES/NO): NO